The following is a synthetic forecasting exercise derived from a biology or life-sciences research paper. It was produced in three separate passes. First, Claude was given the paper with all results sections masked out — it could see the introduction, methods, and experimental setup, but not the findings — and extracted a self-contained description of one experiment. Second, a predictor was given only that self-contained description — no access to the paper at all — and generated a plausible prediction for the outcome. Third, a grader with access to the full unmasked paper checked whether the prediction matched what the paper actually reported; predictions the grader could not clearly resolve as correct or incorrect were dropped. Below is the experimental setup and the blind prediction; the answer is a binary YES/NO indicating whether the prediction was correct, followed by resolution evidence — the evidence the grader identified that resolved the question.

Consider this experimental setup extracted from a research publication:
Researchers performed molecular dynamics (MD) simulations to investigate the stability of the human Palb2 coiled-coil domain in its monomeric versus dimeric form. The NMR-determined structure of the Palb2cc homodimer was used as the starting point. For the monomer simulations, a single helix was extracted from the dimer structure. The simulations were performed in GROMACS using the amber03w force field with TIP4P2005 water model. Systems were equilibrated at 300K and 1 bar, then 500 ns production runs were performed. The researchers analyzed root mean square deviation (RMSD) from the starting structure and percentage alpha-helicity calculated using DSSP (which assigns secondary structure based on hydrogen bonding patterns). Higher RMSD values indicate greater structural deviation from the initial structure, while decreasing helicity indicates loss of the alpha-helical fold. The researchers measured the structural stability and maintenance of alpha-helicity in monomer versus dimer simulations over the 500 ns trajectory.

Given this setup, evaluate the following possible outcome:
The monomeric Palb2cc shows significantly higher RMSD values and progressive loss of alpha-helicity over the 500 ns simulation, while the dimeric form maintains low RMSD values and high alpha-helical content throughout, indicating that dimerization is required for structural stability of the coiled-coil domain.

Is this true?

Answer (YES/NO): YES